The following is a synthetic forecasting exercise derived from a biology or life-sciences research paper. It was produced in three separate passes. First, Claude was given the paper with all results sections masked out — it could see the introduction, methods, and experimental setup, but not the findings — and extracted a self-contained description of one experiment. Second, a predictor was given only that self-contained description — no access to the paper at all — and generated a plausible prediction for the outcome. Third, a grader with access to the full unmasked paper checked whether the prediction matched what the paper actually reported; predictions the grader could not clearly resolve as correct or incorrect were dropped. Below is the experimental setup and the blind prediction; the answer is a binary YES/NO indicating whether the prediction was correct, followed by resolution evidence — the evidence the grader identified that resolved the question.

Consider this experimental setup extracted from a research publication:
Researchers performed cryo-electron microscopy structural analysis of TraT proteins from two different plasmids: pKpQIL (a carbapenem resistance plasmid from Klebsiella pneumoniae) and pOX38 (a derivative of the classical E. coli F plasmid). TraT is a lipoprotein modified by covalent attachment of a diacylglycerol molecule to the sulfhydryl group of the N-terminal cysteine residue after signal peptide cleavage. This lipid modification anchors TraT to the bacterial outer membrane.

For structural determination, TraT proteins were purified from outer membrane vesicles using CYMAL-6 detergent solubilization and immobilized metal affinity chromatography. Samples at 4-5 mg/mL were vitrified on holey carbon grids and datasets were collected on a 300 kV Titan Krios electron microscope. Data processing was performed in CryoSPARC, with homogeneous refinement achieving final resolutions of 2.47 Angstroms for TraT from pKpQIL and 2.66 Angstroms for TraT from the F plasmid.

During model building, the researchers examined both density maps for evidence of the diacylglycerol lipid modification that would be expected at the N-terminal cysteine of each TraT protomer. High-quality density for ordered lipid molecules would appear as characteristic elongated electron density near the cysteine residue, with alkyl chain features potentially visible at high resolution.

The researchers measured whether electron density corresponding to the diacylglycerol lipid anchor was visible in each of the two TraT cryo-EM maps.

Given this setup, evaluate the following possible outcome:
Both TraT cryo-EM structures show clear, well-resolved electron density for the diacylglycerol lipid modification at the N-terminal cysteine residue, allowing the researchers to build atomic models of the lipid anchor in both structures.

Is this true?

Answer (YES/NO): NO